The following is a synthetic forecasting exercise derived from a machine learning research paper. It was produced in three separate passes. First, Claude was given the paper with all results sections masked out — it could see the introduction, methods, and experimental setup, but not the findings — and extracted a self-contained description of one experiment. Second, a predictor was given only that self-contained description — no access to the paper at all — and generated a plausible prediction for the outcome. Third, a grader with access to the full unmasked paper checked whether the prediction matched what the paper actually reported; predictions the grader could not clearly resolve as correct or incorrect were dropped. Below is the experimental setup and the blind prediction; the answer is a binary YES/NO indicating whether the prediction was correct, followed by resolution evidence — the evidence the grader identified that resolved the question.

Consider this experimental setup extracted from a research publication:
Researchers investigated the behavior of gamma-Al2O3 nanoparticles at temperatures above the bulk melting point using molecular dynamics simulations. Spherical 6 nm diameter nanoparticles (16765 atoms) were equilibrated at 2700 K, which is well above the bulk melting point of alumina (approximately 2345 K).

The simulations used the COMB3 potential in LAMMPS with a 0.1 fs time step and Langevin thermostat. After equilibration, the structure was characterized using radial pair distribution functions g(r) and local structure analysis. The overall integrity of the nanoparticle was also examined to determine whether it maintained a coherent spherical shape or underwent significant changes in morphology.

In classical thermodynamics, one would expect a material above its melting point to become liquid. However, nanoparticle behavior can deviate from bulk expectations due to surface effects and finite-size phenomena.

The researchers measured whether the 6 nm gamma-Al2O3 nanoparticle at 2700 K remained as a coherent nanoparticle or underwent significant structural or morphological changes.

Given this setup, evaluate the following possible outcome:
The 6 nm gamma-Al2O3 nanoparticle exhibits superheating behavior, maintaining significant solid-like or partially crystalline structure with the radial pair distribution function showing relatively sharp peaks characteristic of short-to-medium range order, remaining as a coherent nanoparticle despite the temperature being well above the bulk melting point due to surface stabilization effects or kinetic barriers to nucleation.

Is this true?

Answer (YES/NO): NO